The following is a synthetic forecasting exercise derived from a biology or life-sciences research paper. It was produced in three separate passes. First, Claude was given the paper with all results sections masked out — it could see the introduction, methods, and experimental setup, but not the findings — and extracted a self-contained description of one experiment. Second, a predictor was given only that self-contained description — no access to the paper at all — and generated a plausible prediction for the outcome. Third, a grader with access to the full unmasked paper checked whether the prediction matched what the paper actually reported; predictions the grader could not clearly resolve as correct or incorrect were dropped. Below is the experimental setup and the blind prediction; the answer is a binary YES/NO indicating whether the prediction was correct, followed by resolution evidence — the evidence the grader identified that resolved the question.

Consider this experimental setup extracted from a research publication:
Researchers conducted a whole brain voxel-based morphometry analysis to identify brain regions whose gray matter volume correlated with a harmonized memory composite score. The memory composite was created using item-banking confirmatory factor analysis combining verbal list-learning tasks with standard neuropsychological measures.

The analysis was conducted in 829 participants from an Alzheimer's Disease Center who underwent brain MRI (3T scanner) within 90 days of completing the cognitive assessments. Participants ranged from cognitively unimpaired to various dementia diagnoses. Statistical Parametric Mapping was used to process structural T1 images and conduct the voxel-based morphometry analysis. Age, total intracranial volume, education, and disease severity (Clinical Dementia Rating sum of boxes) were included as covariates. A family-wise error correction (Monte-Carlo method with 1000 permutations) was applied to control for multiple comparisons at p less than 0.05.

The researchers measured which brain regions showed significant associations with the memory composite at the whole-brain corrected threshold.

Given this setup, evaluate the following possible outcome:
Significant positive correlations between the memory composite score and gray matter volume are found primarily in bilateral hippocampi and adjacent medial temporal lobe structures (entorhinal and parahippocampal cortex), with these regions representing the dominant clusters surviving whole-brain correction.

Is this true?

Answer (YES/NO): NO